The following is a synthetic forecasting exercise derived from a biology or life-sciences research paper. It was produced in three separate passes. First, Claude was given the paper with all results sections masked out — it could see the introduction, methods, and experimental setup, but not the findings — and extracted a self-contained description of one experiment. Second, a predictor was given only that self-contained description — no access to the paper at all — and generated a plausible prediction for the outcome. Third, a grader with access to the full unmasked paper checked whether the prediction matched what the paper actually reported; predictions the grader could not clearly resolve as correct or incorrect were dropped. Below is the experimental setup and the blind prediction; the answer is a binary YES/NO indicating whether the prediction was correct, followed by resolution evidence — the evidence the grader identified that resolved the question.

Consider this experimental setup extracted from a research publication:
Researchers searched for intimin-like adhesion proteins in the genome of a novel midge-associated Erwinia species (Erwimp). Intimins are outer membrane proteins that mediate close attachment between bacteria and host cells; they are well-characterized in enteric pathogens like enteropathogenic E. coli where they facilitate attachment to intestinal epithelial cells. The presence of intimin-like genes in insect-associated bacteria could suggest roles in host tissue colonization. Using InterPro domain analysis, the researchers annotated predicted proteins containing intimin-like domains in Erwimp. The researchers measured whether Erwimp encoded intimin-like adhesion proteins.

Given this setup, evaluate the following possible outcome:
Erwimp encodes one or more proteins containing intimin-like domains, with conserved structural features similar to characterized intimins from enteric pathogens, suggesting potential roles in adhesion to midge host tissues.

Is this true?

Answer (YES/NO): YES